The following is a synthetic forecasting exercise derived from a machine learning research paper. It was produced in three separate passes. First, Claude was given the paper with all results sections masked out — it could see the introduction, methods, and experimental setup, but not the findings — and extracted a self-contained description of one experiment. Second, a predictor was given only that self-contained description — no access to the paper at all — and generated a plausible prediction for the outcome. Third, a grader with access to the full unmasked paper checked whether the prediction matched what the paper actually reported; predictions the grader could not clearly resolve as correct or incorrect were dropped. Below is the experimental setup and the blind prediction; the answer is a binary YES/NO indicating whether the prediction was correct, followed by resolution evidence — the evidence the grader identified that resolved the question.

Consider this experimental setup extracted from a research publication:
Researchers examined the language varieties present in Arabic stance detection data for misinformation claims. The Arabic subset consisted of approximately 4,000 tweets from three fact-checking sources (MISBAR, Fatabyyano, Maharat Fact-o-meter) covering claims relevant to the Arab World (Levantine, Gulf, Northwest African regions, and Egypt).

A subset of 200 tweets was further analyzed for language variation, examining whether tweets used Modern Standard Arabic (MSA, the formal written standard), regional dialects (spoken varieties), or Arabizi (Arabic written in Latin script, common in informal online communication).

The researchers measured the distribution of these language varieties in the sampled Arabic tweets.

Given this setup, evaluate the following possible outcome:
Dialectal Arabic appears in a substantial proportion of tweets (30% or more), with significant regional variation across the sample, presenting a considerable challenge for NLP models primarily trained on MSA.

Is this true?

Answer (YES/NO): NO